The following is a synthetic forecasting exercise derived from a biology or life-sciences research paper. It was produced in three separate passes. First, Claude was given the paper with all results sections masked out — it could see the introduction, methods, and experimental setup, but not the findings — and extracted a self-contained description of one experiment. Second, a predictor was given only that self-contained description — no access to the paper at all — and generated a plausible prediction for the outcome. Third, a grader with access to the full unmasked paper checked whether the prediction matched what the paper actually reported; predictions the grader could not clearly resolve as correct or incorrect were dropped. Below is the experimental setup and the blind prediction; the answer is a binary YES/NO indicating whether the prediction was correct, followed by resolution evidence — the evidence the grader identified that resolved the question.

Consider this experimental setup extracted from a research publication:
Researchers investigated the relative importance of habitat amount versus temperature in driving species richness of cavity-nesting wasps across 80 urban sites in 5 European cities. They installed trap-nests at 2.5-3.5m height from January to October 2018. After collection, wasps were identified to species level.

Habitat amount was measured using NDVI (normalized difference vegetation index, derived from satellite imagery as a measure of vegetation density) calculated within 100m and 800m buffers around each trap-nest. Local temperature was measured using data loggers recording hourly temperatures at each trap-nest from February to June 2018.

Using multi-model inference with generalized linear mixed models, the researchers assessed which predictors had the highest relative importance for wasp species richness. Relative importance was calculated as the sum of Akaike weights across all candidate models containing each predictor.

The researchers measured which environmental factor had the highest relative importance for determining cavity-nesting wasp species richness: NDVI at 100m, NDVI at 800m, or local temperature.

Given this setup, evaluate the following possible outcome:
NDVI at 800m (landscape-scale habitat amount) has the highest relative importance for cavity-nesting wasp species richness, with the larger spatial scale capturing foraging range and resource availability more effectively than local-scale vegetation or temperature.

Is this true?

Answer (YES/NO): NO